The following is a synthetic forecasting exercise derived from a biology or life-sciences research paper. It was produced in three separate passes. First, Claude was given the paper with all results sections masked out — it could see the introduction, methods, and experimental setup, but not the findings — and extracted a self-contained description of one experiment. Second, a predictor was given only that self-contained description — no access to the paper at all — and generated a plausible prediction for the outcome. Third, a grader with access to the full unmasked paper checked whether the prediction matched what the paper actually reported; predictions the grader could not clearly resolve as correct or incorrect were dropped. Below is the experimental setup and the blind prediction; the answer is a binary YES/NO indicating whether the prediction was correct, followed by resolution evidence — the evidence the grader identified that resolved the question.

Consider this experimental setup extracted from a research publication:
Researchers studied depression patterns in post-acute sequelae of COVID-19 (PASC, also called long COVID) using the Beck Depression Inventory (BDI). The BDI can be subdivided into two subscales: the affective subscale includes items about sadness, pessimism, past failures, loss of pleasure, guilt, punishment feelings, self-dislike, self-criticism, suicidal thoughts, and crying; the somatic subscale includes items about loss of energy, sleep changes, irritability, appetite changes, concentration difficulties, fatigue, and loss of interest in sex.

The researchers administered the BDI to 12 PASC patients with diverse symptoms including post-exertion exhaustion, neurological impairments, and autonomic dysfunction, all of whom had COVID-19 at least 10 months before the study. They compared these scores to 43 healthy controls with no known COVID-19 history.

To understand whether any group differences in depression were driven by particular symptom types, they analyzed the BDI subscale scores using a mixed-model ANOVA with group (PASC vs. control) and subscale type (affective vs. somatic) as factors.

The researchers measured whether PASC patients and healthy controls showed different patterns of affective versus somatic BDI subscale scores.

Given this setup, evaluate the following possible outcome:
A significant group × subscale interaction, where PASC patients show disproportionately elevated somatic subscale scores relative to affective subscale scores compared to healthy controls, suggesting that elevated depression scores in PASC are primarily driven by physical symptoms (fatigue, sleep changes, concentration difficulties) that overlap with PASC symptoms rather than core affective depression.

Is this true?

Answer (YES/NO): YES